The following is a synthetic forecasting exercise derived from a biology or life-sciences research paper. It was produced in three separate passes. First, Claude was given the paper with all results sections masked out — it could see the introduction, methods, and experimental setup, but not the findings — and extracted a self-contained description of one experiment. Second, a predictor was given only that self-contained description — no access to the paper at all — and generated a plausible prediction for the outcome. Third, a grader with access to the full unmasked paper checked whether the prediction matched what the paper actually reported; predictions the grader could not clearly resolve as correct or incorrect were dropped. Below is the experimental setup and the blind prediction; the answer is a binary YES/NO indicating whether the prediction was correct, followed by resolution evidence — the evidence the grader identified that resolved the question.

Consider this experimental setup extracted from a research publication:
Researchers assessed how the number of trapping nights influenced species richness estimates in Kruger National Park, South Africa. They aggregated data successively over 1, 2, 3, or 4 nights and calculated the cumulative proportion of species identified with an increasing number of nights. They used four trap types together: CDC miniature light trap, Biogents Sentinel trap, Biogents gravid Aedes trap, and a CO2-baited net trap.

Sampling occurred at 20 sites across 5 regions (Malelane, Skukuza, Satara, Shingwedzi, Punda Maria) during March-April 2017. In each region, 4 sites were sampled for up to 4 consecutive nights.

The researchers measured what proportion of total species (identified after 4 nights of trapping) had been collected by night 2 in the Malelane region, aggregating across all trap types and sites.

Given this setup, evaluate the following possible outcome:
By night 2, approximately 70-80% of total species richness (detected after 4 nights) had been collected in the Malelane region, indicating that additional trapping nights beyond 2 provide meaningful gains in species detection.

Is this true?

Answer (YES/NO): NO